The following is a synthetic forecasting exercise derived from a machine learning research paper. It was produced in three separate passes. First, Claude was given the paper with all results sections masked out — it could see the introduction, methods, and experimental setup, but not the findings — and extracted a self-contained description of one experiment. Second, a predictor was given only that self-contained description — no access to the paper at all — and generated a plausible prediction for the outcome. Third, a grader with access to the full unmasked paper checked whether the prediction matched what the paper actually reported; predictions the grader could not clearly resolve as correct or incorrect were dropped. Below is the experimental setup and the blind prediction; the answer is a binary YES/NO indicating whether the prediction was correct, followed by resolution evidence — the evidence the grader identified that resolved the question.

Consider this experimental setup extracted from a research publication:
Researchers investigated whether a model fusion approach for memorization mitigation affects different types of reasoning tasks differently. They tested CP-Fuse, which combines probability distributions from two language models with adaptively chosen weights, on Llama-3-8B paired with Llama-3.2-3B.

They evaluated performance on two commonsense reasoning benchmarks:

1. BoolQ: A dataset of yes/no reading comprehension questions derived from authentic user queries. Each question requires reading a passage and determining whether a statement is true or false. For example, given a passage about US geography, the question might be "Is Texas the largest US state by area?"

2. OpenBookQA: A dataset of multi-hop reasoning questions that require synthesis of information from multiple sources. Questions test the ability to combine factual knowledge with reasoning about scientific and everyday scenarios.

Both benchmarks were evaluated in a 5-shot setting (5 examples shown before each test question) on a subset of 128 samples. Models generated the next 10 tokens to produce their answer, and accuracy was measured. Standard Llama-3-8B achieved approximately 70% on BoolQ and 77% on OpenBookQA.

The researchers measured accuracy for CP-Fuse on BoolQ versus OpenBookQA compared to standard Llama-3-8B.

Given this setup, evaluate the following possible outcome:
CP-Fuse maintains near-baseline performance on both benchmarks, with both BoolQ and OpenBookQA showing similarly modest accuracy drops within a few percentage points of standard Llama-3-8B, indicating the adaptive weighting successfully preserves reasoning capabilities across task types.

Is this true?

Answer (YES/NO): NO